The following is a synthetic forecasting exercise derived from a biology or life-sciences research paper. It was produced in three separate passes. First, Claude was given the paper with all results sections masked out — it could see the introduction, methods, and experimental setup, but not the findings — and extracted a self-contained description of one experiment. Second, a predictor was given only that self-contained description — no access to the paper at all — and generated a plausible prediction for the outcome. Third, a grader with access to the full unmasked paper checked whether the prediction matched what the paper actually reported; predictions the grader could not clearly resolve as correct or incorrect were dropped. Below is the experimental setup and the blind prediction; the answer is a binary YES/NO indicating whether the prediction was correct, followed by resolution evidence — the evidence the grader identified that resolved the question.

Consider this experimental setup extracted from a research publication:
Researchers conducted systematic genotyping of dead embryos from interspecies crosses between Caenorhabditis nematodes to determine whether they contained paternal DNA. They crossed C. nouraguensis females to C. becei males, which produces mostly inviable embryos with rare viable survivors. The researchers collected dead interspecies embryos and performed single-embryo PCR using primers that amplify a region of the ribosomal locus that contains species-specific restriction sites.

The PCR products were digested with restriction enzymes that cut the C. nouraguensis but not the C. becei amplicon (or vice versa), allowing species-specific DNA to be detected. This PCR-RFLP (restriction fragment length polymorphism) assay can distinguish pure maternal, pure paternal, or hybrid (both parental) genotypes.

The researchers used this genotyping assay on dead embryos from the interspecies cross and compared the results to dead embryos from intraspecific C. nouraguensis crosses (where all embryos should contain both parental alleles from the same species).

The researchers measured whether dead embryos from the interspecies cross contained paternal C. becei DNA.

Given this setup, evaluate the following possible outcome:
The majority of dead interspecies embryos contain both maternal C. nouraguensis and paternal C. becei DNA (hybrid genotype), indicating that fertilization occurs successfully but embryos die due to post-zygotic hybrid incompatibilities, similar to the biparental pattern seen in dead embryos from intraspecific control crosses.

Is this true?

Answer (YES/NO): YES